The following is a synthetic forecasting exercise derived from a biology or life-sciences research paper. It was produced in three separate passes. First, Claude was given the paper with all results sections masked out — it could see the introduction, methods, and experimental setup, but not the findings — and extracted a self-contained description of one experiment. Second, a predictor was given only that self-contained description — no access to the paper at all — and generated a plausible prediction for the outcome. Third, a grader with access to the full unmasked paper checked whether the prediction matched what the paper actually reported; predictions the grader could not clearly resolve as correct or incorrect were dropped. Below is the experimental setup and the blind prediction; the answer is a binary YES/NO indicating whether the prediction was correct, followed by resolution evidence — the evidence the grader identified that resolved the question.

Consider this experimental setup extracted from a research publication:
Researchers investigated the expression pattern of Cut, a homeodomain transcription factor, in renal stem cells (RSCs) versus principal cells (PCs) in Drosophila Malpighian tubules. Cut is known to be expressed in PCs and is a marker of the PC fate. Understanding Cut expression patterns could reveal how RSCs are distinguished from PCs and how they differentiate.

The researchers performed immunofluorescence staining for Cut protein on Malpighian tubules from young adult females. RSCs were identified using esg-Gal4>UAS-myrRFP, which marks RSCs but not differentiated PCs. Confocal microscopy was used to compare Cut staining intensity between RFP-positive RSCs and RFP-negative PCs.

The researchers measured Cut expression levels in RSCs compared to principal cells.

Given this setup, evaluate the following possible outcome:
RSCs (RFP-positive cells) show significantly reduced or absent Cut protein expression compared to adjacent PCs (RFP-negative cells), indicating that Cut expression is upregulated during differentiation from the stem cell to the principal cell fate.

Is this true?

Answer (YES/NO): YES